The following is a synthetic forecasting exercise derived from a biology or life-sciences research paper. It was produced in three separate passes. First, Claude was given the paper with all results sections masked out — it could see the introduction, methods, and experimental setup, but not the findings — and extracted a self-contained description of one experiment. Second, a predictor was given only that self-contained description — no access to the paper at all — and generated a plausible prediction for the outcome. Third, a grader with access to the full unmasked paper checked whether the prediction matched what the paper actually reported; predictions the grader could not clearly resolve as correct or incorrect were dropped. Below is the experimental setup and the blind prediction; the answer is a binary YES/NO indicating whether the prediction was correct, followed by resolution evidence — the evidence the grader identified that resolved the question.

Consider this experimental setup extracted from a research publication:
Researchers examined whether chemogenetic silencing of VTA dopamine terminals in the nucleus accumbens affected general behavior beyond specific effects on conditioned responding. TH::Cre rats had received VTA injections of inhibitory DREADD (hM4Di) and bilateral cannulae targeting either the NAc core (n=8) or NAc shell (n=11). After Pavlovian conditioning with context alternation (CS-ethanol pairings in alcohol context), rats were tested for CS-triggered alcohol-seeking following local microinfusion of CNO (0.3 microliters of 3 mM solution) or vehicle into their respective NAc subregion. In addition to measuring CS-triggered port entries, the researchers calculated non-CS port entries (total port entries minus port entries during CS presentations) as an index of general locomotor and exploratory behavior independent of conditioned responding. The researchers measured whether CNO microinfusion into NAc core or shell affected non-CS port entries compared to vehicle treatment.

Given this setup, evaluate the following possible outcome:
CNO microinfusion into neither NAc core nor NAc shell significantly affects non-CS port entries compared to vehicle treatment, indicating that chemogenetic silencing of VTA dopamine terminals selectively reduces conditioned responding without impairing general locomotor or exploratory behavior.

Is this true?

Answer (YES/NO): YES